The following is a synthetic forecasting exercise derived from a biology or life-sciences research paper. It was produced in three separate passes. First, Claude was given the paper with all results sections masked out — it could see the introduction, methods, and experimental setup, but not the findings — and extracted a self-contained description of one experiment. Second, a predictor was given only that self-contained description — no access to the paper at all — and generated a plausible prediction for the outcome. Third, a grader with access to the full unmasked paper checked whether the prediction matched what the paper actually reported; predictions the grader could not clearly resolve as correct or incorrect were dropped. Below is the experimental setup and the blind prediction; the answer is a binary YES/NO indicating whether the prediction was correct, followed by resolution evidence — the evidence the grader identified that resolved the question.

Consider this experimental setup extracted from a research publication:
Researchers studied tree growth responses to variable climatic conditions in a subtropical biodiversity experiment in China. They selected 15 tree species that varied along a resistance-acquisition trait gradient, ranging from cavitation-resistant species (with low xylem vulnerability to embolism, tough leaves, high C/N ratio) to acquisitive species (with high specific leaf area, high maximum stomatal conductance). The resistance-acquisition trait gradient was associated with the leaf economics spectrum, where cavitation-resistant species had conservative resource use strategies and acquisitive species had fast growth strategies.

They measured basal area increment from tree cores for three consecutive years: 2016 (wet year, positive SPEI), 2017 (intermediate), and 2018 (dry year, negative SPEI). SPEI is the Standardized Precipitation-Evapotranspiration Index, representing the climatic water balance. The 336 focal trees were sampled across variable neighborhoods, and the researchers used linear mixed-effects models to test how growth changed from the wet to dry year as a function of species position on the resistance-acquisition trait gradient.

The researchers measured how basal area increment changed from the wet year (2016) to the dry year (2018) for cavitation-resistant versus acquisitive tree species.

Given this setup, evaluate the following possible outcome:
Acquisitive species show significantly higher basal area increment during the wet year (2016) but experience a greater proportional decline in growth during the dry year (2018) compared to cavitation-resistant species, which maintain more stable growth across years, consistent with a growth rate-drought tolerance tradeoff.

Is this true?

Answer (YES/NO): NO